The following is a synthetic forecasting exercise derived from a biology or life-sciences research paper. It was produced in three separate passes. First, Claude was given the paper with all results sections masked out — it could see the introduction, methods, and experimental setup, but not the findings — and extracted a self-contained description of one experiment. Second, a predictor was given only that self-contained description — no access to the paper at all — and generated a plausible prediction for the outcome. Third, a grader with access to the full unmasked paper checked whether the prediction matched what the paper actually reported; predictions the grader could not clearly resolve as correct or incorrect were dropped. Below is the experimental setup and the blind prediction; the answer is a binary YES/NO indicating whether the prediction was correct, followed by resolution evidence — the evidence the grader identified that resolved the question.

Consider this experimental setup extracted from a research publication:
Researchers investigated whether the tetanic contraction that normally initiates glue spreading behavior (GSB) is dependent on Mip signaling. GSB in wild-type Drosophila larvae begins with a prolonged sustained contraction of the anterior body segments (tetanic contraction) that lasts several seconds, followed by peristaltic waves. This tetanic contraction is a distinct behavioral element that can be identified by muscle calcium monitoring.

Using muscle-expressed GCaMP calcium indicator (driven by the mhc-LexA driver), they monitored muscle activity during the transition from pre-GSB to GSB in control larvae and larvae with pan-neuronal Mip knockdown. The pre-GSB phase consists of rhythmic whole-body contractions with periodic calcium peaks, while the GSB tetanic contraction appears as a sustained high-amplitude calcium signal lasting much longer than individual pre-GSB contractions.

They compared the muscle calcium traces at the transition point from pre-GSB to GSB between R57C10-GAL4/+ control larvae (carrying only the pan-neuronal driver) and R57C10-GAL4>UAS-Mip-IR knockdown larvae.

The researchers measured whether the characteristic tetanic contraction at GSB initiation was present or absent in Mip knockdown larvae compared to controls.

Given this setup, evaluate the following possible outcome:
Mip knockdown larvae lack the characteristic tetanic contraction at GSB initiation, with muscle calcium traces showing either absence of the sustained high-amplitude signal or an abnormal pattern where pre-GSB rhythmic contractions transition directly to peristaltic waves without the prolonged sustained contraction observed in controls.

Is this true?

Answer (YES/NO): YES